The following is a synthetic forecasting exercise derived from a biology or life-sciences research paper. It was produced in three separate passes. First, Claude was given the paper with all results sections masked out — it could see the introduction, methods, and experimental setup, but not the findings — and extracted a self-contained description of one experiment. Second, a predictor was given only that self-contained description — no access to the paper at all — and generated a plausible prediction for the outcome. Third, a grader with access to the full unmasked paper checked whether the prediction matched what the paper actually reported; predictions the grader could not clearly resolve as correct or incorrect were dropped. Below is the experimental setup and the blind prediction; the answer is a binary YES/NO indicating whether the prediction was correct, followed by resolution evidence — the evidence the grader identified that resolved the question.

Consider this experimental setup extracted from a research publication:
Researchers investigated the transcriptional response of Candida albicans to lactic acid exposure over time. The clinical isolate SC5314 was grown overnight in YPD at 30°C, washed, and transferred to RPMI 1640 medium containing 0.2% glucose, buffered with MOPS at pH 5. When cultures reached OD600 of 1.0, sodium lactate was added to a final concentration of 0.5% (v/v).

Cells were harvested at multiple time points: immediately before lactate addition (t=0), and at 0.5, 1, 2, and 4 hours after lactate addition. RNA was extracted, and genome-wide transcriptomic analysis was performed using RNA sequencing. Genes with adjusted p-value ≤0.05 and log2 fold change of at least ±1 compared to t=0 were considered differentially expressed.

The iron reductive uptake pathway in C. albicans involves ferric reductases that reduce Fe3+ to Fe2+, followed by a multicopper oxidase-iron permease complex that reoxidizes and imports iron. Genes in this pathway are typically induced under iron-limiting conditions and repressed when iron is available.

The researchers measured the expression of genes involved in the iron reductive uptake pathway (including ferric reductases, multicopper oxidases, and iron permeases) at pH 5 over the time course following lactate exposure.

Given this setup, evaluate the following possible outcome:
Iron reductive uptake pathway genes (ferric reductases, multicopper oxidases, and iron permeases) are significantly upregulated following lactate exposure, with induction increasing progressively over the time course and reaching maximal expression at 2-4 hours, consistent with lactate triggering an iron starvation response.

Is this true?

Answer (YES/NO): NO